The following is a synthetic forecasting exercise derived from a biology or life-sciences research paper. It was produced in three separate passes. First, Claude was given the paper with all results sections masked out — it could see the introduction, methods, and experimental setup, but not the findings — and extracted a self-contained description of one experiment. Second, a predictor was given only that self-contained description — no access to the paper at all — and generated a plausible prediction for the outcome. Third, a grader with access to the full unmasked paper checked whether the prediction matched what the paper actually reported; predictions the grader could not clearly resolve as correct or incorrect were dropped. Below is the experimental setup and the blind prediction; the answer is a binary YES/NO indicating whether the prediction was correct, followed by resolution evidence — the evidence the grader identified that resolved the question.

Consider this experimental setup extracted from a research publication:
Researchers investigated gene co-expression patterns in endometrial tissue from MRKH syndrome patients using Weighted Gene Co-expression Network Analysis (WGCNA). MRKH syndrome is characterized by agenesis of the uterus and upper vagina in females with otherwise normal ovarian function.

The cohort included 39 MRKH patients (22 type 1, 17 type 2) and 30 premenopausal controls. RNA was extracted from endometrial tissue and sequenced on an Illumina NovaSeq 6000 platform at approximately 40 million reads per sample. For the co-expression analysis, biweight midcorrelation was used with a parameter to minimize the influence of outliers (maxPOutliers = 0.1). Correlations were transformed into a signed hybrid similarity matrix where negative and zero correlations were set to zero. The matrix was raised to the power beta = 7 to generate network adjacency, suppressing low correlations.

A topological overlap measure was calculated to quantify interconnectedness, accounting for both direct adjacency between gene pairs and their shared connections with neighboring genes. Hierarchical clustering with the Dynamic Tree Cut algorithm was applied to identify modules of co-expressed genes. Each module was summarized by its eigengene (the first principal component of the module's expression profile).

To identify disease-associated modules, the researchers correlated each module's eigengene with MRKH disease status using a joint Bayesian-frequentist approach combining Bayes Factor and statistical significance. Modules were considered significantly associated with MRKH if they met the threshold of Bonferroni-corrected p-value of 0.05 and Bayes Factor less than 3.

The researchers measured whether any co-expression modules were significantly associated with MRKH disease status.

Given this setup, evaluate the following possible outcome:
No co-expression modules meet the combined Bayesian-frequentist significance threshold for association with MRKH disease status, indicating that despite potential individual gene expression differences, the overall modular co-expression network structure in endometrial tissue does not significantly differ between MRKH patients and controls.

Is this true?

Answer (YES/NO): NO